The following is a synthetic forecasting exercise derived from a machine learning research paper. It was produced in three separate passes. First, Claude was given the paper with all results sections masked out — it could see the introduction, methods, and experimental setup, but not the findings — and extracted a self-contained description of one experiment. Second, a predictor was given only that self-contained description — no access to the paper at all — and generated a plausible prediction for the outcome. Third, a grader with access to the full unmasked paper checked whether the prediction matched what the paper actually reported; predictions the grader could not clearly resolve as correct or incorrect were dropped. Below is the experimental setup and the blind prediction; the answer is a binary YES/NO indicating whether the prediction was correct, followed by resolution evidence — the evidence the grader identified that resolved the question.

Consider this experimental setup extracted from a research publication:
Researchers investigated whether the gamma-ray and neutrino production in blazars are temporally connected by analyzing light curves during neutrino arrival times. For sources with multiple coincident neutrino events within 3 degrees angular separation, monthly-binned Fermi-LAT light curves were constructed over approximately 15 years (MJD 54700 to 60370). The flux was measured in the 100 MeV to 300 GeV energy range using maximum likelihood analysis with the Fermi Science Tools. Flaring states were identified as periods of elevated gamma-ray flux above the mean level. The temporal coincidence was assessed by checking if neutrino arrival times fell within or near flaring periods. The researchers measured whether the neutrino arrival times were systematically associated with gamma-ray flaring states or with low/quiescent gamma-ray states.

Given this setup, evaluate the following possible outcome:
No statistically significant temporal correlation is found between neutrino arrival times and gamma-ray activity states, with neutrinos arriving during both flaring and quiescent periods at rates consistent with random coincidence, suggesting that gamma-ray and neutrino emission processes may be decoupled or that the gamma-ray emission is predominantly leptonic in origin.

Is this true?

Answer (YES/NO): NO